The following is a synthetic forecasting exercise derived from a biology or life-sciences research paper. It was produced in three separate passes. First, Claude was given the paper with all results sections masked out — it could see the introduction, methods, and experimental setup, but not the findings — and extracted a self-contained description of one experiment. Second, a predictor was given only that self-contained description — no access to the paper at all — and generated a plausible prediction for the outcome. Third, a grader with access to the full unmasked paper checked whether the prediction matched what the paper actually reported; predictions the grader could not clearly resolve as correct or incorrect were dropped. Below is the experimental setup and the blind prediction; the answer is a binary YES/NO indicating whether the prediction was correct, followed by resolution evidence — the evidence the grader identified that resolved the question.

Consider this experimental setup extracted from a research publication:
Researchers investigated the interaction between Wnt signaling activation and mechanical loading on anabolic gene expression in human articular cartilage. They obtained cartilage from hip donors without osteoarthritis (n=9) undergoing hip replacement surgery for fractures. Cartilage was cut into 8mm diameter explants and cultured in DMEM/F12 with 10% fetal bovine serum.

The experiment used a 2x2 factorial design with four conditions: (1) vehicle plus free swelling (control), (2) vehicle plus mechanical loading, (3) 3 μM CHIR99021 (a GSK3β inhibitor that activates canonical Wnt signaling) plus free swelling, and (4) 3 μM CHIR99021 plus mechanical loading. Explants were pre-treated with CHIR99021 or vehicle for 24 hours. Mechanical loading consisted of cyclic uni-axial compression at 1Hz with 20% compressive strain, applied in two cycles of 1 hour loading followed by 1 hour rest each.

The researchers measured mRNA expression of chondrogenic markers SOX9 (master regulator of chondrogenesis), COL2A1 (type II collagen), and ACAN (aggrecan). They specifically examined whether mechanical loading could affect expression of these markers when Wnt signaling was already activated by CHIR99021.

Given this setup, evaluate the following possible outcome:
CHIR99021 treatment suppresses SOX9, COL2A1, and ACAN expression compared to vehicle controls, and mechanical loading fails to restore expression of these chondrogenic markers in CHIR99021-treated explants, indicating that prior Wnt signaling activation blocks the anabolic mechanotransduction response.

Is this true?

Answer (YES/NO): NO